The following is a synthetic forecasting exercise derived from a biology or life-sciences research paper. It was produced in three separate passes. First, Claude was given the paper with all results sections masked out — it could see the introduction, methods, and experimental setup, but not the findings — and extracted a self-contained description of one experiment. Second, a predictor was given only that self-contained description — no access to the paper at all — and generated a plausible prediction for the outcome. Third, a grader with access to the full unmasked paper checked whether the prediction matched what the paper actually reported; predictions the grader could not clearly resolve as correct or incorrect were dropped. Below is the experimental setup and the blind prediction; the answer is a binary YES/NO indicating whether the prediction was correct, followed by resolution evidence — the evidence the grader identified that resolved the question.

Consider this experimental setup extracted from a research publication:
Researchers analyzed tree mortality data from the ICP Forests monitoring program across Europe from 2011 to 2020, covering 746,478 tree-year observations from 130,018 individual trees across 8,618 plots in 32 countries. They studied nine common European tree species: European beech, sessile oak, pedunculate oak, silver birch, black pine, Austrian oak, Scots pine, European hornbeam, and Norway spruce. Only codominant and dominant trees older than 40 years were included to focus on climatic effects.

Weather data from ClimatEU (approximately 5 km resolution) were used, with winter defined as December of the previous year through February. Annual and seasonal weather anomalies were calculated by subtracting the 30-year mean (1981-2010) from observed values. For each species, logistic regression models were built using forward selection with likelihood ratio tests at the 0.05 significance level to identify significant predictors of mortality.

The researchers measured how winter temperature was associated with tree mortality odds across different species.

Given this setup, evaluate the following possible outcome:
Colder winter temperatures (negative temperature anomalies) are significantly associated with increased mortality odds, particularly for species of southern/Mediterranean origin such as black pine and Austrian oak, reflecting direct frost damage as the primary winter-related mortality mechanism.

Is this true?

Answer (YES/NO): NO